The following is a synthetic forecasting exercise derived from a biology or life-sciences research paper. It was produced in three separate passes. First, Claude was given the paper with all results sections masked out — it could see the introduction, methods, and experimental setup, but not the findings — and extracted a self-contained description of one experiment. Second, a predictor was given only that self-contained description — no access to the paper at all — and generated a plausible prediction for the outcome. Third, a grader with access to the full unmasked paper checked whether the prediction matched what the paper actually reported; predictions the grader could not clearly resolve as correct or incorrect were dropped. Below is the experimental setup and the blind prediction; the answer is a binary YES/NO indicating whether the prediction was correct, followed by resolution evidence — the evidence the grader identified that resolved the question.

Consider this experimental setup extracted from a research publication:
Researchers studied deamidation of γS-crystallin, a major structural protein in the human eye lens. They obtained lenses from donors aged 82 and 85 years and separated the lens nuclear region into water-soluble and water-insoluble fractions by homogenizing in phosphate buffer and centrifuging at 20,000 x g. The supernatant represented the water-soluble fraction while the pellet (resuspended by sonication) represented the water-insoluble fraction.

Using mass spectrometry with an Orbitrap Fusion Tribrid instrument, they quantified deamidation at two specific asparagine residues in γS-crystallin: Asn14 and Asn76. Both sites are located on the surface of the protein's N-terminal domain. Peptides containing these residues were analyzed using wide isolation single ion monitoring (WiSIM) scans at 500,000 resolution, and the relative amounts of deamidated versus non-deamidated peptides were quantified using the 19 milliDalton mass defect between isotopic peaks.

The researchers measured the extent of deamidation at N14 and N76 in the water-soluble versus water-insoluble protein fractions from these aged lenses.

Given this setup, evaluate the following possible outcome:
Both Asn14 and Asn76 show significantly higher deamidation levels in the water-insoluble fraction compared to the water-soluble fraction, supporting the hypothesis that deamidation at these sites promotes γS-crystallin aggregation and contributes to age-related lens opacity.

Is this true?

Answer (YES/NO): YES